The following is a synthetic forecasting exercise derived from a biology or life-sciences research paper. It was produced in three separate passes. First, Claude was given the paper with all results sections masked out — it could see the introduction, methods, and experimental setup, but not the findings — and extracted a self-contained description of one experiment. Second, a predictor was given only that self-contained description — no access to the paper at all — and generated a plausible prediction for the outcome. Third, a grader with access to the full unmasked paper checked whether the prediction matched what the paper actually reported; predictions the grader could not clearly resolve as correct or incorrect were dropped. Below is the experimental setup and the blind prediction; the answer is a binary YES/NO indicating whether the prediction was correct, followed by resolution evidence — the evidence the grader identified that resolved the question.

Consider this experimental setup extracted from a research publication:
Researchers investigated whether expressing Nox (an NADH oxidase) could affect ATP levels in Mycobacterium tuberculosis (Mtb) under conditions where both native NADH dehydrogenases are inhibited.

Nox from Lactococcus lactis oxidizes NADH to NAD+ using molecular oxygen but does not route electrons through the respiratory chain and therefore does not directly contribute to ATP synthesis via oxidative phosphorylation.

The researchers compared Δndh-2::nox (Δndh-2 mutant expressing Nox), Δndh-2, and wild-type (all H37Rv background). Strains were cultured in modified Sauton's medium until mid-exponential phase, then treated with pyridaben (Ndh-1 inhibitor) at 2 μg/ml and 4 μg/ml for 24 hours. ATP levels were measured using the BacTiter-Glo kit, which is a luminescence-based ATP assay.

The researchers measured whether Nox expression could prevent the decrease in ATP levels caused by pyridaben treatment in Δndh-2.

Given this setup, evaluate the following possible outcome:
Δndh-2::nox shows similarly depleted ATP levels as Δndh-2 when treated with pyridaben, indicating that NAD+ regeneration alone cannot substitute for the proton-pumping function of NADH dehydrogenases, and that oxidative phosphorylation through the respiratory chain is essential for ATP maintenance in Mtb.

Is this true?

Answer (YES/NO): NO